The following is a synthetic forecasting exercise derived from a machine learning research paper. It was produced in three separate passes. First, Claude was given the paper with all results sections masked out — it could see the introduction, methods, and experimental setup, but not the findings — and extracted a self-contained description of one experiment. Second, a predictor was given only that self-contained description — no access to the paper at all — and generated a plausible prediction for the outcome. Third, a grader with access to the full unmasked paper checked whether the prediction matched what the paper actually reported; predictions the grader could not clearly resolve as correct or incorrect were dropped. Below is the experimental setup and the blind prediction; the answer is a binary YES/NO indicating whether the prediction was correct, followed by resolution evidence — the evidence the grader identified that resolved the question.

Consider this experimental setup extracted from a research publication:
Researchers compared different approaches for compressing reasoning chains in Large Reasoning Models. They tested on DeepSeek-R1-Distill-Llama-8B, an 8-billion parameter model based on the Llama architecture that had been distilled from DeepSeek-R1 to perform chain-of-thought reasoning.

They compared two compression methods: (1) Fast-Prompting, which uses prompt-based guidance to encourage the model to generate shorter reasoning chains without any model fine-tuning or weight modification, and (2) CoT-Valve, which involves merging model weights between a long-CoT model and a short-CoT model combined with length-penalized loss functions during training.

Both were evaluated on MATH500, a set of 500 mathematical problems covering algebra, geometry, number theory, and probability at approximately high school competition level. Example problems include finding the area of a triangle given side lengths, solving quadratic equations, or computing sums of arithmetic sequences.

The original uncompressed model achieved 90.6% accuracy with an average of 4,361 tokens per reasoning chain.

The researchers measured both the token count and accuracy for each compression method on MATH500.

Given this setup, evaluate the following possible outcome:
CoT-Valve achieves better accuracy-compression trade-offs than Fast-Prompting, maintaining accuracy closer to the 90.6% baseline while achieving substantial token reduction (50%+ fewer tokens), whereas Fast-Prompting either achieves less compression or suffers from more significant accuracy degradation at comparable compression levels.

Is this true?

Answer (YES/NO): NO